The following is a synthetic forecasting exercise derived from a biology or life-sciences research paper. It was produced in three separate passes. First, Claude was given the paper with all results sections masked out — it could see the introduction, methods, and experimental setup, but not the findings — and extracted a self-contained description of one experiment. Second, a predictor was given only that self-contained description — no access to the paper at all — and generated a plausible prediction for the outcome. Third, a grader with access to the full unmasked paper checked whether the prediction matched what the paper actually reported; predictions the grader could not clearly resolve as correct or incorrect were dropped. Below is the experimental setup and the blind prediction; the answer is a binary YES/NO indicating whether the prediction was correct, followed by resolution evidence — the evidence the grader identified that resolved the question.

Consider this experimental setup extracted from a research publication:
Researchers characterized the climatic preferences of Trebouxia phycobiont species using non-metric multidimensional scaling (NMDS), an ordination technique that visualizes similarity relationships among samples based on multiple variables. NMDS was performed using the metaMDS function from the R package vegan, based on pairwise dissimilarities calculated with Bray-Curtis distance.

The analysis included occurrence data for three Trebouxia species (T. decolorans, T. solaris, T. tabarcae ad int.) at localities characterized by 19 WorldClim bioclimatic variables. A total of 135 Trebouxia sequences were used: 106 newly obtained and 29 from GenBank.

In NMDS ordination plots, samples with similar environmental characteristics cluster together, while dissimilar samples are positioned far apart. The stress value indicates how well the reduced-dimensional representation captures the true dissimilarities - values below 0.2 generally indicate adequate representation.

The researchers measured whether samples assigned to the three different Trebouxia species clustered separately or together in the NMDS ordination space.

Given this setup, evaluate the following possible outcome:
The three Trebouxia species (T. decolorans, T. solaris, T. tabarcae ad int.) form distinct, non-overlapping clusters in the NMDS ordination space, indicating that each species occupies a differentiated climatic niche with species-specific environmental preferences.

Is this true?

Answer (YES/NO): NO